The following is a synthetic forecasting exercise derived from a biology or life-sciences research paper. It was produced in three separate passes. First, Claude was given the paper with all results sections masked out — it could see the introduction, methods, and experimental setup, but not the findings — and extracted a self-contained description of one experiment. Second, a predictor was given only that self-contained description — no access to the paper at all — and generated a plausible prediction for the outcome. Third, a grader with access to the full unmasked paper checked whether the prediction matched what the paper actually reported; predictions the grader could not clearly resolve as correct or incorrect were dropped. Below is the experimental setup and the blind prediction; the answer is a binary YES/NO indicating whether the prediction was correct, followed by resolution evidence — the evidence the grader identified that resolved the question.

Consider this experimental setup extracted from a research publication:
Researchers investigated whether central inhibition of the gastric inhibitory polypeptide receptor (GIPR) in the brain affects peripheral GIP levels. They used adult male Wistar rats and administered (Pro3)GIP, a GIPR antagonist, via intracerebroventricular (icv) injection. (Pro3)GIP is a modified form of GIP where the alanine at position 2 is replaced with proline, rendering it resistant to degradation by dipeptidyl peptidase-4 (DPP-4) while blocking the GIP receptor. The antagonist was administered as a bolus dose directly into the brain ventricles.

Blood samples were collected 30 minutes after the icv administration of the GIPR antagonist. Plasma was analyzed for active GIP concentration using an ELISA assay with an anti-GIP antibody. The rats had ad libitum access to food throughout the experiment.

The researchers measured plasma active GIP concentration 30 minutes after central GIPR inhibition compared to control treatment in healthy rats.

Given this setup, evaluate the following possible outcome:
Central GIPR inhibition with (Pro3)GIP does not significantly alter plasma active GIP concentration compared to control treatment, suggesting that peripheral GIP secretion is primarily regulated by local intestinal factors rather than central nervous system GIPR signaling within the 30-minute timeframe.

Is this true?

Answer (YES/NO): NO